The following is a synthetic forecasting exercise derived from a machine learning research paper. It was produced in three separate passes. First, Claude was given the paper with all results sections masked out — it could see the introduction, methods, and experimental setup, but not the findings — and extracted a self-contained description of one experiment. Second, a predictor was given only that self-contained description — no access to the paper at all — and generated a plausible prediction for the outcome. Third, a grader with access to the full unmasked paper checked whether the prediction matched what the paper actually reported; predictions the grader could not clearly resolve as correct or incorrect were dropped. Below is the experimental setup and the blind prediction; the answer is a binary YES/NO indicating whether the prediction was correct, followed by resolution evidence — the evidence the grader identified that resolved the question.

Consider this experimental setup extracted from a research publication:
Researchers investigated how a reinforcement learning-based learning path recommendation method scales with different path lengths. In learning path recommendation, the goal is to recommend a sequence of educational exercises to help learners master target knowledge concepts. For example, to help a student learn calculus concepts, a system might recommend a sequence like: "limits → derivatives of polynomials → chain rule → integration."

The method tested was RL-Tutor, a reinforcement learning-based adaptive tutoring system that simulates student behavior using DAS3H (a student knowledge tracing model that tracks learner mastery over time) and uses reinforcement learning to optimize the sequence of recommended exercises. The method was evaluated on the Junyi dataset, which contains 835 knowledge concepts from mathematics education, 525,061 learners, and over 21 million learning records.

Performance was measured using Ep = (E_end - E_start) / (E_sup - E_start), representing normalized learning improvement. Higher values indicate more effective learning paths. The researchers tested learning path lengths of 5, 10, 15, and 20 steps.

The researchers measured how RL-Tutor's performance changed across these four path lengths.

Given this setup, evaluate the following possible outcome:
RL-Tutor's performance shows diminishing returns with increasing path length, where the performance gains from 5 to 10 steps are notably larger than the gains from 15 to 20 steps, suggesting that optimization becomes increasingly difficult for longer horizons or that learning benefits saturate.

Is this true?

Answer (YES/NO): NO